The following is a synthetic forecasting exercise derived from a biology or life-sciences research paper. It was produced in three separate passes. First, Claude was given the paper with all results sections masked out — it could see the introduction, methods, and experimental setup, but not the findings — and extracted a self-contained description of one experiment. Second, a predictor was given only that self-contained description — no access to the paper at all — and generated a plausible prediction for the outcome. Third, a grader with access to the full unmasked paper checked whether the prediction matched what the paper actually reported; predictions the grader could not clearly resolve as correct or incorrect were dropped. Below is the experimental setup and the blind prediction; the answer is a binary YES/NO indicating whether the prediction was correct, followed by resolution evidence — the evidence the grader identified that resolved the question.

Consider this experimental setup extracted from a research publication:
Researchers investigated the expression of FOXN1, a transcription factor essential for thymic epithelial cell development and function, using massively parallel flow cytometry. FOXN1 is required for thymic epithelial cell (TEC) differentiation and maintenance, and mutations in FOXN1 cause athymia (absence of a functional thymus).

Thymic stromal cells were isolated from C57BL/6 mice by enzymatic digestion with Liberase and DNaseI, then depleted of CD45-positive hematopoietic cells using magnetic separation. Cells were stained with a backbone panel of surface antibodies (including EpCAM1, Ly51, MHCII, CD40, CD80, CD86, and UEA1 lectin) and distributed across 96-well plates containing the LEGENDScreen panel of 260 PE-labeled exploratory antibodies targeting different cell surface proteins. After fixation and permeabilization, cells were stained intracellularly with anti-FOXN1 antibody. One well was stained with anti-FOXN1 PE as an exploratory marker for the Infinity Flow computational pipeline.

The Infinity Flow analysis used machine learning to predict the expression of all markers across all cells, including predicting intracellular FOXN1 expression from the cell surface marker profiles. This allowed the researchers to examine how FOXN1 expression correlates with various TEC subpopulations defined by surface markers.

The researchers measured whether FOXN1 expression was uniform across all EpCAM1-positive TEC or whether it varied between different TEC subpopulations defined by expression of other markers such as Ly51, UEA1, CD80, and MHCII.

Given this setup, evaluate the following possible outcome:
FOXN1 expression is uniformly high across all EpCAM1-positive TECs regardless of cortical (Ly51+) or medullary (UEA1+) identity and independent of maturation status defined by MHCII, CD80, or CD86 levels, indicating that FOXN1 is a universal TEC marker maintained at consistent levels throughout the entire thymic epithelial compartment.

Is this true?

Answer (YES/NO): NO